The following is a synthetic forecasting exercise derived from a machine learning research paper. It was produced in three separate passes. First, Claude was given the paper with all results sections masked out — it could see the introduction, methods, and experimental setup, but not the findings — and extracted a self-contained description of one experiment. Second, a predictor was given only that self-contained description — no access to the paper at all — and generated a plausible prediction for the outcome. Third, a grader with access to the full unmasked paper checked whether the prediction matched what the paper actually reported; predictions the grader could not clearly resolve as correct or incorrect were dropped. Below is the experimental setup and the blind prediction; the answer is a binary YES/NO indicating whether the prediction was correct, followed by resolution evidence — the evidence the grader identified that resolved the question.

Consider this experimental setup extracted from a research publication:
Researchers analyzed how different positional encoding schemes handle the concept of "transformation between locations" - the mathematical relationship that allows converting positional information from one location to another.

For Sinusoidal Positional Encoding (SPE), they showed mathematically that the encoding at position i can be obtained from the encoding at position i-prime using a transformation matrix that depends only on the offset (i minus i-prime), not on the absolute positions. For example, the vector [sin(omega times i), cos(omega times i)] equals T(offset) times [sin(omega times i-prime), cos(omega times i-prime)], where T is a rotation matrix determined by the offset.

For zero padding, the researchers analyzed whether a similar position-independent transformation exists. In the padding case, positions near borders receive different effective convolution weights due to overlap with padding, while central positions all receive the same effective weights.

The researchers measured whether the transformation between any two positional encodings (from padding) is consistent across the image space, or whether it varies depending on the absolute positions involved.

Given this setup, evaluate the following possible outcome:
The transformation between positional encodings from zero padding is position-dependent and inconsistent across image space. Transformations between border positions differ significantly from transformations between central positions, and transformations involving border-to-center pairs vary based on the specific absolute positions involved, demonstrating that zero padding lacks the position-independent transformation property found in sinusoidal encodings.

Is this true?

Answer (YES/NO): YES